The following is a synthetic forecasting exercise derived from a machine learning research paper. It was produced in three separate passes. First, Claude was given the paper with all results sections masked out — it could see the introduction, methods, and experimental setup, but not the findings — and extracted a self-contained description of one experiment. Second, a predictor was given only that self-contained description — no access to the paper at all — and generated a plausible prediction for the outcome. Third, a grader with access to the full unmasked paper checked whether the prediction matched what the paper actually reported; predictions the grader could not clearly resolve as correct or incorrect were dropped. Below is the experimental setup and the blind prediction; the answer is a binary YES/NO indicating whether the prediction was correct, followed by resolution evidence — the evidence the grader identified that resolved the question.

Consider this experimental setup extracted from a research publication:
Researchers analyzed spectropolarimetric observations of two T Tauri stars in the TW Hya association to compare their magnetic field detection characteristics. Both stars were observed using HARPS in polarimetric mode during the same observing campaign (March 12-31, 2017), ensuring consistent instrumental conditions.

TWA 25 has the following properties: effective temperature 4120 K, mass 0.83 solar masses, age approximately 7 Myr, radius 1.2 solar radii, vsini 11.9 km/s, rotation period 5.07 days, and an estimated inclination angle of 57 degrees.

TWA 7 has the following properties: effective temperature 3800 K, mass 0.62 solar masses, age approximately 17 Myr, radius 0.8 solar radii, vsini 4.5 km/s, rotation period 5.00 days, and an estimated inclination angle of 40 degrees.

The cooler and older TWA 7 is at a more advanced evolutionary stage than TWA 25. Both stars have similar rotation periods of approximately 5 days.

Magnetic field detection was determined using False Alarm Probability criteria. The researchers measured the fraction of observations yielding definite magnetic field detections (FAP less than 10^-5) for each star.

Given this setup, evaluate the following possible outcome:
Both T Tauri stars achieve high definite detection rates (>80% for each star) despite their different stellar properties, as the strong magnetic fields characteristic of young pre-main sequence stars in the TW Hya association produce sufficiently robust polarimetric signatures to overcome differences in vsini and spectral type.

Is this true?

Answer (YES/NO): NO